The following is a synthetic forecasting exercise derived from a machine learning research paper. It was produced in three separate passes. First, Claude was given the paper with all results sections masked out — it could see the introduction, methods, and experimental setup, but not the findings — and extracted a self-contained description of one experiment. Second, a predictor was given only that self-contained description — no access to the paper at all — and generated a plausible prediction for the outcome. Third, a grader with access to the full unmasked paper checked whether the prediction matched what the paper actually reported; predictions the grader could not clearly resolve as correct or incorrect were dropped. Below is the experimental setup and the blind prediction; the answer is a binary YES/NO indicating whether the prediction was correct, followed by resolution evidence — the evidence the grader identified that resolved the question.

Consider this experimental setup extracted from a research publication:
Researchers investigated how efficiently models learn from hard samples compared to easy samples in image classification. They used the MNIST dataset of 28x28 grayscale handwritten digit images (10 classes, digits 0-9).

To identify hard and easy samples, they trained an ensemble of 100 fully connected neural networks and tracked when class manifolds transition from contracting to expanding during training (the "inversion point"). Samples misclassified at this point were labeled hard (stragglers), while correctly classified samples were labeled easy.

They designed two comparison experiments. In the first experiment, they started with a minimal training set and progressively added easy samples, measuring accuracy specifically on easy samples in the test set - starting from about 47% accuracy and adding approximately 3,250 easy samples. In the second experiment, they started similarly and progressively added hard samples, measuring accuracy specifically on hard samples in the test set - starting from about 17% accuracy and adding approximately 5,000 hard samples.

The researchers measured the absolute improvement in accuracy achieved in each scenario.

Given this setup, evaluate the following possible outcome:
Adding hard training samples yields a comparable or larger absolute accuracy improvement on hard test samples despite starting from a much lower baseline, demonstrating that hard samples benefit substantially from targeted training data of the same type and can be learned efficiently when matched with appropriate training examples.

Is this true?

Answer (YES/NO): NO